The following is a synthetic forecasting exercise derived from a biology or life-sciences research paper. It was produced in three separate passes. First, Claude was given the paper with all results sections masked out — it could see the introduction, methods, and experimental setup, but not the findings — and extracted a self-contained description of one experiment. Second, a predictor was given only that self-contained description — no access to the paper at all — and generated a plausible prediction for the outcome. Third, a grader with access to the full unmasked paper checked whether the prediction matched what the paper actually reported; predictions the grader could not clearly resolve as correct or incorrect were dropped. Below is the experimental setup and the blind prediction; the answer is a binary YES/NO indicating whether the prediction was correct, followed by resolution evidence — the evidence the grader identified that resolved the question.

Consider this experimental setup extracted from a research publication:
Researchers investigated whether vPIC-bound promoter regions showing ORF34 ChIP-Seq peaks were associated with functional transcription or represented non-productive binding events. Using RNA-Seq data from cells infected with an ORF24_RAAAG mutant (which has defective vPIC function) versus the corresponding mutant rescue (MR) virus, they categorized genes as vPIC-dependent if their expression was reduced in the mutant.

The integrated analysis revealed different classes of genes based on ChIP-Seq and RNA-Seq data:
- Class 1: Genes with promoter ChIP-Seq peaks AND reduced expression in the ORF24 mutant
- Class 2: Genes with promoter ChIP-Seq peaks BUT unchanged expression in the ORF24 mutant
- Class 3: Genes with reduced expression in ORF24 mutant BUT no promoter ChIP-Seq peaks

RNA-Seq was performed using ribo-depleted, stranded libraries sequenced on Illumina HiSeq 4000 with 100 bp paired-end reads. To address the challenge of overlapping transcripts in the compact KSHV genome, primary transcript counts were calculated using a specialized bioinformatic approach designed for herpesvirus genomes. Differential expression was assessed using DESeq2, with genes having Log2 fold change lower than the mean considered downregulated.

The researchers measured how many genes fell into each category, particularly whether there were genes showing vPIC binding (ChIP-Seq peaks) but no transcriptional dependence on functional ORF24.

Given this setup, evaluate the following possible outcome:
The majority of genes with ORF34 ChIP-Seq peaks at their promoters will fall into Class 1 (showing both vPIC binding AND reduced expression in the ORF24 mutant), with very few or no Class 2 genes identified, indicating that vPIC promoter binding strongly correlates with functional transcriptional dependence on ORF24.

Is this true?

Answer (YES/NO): NO